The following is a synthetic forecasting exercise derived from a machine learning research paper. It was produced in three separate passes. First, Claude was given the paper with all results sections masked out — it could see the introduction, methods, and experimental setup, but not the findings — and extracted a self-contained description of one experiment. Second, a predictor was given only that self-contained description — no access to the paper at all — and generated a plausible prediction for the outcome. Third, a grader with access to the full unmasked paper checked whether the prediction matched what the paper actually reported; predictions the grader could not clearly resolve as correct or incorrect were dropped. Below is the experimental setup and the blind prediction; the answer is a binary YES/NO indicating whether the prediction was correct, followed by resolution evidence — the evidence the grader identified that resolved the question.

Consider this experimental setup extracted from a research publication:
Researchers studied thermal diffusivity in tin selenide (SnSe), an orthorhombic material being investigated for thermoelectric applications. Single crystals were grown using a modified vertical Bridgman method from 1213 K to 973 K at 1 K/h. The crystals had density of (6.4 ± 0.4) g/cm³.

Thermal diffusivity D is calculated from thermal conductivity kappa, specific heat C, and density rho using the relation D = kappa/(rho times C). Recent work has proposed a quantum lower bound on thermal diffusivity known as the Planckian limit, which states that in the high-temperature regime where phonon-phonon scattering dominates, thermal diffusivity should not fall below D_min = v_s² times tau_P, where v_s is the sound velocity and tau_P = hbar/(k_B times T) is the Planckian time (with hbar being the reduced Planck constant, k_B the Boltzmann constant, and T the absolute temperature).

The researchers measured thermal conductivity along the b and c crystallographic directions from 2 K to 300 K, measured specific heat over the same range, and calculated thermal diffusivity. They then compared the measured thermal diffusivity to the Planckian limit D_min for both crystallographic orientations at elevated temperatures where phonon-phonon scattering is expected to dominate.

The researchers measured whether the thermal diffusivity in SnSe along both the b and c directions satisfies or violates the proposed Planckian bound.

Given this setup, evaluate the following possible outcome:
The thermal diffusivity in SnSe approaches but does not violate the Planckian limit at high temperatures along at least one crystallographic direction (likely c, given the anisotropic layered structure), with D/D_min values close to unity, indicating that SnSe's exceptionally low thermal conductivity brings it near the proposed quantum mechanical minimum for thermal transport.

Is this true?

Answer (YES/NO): NO